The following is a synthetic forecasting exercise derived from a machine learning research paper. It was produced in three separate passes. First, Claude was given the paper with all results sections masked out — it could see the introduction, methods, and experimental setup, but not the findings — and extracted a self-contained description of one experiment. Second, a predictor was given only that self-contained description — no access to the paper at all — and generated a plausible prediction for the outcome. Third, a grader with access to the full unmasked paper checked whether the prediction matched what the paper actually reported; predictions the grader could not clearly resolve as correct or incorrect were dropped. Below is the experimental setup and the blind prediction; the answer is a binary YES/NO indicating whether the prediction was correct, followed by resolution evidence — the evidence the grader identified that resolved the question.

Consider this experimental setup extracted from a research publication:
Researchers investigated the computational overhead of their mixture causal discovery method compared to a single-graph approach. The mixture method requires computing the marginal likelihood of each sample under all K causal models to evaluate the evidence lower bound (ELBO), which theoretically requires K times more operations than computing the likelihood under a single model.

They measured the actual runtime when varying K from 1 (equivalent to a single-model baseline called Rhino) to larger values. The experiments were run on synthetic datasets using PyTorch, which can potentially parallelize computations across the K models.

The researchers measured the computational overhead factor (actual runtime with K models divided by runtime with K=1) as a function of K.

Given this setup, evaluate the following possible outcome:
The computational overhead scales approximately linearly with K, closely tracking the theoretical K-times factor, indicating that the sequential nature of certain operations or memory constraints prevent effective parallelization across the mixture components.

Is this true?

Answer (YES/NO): NO